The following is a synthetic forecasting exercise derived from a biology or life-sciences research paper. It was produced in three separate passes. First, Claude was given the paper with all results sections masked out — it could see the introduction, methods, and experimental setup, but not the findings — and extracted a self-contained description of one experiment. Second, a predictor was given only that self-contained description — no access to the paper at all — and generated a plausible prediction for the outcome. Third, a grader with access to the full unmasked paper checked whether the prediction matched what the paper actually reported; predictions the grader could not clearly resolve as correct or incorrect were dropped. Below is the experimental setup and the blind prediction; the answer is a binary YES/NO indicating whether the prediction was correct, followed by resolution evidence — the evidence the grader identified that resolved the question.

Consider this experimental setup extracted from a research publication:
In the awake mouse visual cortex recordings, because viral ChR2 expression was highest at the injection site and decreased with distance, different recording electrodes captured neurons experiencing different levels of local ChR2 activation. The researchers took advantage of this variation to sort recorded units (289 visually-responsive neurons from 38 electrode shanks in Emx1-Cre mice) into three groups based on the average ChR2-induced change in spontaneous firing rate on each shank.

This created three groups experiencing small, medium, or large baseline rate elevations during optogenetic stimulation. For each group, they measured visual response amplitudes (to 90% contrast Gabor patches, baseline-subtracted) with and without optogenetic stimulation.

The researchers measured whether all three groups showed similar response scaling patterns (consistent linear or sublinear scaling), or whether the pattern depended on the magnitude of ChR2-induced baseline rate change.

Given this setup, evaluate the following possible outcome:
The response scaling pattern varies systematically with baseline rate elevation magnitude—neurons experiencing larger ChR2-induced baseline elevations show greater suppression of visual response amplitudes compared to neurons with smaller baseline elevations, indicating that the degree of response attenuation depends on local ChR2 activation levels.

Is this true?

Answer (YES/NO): NO